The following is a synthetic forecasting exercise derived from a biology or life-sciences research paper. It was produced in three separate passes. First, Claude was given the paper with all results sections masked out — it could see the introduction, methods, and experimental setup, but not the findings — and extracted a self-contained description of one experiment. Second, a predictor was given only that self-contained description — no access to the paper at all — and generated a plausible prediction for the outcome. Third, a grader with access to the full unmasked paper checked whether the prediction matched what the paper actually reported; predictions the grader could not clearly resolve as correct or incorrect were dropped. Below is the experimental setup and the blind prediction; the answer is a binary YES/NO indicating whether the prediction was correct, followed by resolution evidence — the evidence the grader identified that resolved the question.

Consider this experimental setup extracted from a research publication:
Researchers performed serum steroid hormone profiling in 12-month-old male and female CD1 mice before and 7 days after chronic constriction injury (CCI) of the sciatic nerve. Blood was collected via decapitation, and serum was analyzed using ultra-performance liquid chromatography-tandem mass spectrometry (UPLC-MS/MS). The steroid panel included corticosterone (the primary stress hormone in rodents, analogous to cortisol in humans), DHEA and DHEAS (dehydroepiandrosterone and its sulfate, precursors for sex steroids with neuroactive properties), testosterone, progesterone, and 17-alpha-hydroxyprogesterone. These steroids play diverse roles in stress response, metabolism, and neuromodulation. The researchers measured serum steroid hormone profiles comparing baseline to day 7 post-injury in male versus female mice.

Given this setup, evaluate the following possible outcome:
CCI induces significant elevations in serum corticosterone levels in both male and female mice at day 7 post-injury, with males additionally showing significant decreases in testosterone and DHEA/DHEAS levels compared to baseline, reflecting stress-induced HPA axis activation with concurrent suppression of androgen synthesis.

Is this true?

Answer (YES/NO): NO